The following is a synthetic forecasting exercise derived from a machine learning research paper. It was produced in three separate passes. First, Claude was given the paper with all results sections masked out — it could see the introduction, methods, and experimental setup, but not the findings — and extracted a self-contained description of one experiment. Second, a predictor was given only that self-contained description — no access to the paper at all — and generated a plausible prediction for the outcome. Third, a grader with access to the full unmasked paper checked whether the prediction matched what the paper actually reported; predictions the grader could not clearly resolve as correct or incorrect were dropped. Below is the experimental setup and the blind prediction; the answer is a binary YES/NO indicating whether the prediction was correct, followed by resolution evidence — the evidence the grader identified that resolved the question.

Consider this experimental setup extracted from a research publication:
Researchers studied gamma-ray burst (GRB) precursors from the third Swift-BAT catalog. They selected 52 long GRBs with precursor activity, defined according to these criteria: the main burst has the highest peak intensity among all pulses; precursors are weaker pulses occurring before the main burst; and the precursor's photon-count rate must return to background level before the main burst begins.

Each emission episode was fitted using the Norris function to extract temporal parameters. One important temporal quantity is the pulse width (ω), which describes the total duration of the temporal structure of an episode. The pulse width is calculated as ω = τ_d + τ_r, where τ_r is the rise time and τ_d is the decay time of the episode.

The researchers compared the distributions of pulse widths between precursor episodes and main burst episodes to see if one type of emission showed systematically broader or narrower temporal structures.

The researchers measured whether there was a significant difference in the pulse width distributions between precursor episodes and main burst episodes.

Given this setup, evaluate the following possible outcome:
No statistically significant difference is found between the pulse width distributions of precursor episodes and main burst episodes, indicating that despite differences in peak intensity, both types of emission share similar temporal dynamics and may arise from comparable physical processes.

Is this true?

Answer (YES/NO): YES